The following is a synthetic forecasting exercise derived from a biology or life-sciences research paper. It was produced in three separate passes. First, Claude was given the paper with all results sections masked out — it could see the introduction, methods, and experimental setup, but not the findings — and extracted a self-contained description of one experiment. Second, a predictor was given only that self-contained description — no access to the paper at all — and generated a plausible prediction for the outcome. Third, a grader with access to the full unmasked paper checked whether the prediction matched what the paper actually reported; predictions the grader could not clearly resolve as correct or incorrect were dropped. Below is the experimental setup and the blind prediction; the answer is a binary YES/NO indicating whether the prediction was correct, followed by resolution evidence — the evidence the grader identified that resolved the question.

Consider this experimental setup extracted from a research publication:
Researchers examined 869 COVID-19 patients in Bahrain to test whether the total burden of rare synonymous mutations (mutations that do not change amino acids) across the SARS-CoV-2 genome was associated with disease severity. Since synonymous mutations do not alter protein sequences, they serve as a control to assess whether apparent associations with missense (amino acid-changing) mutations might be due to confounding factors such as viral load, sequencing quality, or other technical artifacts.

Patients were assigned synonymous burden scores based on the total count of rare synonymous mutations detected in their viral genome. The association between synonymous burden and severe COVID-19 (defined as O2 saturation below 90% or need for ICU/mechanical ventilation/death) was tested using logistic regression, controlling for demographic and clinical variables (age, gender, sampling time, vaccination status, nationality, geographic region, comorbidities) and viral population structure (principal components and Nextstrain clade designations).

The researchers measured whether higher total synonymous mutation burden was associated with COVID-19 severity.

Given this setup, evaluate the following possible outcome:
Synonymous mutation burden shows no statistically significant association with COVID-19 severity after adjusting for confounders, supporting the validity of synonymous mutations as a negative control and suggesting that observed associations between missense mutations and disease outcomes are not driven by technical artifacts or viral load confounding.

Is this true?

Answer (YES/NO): YES